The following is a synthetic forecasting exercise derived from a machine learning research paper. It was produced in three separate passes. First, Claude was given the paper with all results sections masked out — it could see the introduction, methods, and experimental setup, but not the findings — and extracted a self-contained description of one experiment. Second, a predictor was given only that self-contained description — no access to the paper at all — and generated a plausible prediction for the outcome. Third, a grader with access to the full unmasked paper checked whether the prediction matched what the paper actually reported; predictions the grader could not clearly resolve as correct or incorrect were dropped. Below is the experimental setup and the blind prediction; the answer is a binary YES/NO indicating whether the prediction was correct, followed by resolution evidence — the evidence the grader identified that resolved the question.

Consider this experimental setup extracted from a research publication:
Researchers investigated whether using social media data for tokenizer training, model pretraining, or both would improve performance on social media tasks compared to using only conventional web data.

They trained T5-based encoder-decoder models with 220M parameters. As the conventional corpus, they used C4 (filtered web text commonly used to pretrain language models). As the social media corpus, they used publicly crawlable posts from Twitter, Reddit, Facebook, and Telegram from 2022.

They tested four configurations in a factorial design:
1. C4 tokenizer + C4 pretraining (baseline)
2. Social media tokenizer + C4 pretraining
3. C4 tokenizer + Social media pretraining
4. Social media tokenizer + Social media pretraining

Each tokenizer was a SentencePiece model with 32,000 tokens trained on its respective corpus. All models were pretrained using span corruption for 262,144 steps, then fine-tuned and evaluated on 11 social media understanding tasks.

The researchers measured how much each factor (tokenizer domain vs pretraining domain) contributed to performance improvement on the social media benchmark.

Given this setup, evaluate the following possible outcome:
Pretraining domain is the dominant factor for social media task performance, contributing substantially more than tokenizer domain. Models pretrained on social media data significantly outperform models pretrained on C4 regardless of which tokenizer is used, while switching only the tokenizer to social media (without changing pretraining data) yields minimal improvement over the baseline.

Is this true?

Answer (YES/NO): NO